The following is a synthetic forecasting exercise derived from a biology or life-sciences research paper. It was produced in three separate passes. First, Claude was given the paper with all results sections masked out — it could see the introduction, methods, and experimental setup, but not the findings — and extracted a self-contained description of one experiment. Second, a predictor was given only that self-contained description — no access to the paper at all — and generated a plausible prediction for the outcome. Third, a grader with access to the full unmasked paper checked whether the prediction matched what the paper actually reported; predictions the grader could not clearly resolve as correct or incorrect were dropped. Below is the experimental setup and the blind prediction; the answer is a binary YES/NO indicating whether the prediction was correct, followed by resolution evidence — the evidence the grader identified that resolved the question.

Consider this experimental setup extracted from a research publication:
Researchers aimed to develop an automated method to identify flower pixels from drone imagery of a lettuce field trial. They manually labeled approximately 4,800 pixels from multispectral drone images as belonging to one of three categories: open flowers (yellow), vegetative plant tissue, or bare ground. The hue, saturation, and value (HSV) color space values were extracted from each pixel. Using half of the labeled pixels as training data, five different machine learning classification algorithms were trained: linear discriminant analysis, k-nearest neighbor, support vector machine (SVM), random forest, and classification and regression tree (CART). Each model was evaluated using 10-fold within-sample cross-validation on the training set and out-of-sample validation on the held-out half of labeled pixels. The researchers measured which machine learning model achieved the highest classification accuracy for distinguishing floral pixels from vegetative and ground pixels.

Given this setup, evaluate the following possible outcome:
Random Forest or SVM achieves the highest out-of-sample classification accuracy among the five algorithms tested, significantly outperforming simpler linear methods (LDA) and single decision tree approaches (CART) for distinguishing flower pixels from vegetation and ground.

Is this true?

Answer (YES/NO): YES